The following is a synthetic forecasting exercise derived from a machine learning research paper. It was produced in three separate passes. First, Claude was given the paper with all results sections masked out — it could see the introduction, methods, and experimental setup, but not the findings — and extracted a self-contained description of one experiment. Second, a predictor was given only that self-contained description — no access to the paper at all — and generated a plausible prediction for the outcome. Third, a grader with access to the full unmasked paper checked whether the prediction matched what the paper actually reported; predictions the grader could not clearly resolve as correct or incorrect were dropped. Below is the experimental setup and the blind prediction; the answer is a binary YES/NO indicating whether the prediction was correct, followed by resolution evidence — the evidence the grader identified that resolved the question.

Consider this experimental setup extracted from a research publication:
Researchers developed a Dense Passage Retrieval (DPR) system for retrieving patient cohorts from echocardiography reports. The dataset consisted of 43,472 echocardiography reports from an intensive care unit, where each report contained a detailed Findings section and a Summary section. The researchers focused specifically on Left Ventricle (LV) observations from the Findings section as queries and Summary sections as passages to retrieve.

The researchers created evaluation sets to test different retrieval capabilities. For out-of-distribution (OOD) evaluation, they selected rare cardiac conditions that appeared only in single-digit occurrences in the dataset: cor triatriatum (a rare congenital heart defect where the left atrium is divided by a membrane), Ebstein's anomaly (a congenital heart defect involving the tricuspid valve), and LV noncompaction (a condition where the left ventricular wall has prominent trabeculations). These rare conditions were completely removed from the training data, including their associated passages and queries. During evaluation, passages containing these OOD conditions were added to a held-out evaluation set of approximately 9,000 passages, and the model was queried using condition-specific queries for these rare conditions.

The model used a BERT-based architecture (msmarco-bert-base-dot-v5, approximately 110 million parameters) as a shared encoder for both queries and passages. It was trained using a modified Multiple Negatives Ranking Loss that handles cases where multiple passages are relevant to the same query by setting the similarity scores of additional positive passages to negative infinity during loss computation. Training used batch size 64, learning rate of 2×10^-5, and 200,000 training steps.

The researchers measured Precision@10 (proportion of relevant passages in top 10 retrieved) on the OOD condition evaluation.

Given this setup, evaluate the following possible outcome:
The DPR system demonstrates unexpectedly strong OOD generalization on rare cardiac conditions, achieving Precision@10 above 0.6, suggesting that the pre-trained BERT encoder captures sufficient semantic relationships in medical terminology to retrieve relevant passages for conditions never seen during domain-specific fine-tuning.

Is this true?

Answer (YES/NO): NO